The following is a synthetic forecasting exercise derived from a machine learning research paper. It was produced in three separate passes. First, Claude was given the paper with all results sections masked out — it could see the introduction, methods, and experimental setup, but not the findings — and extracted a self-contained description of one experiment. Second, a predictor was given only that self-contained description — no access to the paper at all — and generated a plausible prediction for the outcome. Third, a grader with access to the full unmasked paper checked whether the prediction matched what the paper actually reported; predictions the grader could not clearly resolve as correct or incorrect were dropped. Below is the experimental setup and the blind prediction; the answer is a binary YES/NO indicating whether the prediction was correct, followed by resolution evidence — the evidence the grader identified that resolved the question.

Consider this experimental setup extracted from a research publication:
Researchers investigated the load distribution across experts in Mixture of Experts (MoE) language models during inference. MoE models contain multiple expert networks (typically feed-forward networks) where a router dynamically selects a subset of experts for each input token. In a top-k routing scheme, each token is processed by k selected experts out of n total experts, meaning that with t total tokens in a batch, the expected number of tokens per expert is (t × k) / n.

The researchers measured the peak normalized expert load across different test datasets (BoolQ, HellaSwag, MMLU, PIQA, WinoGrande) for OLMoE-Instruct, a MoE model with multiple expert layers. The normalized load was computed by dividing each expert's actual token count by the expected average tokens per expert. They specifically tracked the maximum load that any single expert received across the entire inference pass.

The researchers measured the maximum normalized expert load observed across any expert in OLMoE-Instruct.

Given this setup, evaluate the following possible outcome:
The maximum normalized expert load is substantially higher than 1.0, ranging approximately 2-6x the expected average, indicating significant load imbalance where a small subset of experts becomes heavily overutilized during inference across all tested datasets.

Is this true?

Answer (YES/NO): NO